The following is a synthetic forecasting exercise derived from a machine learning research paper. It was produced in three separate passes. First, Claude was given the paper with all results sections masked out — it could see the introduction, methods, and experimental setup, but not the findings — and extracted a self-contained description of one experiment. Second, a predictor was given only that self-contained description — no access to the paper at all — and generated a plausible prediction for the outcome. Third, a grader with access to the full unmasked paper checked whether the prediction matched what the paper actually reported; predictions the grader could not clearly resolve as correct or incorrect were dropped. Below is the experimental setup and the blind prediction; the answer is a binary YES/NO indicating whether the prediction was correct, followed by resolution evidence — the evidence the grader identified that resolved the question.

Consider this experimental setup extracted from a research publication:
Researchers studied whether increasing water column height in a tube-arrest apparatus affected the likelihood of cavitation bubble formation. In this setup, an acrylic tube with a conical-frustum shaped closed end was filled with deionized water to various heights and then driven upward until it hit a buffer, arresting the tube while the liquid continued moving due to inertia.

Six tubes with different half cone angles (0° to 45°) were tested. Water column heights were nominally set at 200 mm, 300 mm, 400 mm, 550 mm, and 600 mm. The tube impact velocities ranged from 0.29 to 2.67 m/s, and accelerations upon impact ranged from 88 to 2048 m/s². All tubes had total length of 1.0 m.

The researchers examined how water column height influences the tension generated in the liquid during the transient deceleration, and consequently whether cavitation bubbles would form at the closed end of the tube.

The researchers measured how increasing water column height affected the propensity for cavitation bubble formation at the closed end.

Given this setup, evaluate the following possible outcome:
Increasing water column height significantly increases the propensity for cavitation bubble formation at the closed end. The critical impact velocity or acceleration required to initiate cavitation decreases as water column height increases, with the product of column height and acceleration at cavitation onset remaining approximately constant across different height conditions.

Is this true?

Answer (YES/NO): YES